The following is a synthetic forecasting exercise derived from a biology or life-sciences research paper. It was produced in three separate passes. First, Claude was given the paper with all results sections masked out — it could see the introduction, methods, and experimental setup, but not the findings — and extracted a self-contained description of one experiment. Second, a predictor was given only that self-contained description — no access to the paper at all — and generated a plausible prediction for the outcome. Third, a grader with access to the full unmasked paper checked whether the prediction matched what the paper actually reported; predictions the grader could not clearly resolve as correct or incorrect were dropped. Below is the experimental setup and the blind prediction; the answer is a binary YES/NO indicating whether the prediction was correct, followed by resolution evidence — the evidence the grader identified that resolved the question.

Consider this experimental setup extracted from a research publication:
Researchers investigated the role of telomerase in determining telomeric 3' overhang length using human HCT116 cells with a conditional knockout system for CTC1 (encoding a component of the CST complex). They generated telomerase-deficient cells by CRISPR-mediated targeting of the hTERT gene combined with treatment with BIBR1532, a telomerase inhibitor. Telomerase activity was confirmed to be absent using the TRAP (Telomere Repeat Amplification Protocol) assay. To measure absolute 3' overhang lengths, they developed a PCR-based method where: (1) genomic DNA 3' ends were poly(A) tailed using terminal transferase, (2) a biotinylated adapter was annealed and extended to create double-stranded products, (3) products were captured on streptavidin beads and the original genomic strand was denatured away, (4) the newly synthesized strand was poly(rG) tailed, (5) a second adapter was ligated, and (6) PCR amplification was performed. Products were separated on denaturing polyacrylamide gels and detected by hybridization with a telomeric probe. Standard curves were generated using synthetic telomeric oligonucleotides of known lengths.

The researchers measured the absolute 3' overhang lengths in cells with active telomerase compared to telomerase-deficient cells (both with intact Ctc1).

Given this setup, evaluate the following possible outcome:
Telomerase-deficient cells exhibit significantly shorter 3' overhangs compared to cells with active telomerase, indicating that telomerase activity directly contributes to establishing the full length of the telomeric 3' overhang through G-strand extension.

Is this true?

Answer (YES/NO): NO